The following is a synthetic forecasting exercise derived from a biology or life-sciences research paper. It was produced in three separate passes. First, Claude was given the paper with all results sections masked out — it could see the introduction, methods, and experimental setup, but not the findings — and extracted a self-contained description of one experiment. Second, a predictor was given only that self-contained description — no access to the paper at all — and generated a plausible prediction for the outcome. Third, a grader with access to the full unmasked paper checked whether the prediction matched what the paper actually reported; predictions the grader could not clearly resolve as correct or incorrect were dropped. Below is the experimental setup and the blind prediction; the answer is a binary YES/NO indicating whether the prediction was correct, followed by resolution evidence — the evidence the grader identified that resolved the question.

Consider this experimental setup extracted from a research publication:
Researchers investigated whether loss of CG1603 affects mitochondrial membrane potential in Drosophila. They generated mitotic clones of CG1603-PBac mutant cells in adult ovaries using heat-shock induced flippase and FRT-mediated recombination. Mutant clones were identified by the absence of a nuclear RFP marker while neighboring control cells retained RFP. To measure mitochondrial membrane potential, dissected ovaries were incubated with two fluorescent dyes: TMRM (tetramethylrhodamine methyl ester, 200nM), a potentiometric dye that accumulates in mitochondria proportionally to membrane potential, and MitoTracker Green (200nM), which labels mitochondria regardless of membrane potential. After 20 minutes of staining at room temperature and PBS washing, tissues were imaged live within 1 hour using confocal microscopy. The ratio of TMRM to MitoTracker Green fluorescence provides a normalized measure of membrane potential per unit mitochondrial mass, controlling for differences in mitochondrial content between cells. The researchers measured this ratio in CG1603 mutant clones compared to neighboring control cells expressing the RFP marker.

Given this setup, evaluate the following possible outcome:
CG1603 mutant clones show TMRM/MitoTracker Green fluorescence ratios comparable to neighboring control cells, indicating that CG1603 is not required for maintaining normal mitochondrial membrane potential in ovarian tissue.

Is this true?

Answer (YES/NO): NO